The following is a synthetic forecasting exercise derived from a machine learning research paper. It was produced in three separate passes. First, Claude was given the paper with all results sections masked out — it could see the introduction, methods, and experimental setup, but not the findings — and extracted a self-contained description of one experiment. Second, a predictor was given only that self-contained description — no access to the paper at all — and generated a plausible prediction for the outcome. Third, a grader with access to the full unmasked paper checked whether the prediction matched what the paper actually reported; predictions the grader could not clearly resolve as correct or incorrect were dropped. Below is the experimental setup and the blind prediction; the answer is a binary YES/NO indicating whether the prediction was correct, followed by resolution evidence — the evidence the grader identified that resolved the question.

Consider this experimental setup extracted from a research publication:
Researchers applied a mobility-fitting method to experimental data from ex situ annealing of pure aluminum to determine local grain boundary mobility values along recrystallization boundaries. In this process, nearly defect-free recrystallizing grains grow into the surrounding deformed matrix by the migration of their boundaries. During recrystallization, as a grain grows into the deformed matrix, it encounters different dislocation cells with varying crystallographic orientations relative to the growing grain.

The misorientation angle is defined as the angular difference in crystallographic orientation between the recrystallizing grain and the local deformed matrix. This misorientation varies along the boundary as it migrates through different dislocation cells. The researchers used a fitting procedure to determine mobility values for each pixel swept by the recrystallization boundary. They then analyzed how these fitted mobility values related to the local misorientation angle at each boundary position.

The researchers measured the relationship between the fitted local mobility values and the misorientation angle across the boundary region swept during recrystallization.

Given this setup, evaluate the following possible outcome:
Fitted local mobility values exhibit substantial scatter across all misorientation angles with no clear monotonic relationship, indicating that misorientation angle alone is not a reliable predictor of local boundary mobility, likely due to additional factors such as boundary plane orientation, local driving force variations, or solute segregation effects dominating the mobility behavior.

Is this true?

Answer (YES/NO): NO